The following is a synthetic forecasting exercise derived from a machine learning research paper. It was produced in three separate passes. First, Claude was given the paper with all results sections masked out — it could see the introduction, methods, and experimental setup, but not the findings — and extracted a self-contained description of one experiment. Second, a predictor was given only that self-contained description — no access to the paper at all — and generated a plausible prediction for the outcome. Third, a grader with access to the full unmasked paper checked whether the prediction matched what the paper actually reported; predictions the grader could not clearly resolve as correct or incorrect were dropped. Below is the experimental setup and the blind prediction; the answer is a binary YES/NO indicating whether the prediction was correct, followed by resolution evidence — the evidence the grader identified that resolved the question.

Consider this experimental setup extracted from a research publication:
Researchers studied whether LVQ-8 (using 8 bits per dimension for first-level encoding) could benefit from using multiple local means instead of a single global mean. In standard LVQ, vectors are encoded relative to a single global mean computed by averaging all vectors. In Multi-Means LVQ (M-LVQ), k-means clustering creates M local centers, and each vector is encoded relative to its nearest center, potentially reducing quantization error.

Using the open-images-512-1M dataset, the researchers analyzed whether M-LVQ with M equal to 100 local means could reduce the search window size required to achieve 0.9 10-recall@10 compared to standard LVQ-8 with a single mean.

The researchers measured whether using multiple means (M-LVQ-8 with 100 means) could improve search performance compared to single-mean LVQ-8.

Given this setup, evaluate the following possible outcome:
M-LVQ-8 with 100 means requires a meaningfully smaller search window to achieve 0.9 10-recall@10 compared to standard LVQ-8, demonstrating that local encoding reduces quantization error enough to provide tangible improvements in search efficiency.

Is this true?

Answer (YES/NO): NO